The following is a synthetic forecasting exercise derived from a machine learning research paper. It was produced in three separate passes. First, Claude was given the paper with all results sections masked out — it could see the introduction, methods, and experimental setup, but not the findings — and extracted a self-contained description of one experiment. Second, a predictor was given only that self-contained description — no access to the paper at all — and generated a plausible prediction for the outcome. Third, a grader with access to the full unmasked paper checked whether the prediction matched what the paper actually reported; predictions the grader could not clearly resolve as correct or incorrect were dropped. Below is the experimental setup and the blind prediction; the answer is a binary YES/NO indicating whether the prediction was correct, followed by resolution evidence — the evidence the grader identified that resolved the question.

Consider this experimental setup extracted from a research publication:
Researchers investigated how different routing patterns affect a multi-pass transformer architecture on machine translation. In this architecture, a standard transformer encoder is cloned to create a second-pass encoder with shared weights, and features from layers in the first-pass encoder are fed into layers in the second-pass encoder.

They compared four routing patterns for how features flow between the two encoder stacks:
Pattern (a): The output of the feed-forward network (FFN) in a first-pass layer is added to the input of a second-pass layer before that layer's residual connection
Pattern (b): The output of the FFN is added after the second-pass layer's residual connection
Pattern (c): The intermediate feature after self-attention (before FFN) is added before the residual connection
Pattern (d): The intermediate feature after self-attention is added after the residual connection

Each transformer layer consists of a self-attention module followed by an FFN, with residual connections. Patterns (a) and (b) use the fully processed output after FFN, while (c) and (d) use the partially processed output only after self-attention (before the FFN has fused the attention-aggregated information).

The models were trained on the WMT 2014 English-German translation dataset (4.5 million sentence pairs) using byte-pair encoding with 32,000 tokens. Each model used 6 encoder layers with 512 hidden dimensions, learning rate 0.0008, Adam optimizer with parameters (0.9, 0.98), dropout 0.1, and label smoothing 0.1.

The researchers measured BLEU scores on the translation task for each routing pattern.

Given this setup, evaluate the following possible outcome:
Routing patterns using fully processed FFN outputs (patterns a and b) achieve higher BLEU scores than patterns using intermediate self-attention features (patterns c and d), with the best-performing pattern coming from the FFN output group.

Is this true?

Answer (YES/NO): YES